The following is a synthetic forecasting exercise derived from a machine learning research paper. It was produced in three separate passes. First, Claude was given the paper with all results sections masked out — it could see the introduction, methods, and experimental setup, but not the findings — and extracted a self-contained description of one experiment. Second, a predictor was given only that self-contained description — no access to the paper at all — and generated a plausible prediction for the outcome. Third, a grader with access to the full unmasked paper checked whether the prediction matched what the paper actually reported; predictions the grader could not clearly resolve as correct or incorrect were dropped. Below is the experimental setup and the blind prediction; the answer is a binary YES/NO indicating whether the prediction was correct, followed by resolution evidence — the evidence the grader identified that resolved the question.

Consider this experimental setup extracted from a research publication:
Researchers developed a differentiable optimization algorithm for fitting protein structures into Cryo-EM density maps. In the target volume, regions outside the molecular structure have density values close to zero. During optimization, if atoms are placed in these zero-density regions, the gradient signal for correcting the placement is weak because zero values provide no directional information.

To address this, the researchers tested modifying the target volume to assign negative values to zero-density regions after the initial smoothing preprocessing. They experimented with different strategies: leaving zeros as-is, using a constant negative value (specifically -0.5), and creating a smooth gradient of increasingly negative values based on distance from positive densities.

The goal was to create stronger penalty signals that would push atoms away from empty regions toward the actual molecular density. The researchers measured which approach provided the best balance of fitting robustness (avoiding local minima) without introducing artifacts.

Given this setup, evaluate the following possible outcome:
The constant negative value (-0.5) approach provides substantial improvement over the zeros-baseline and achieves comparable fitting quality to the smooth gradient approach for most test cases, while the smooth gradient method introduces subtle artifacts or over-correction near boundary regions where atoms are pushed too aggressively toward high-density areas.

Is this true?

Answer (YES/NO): NO